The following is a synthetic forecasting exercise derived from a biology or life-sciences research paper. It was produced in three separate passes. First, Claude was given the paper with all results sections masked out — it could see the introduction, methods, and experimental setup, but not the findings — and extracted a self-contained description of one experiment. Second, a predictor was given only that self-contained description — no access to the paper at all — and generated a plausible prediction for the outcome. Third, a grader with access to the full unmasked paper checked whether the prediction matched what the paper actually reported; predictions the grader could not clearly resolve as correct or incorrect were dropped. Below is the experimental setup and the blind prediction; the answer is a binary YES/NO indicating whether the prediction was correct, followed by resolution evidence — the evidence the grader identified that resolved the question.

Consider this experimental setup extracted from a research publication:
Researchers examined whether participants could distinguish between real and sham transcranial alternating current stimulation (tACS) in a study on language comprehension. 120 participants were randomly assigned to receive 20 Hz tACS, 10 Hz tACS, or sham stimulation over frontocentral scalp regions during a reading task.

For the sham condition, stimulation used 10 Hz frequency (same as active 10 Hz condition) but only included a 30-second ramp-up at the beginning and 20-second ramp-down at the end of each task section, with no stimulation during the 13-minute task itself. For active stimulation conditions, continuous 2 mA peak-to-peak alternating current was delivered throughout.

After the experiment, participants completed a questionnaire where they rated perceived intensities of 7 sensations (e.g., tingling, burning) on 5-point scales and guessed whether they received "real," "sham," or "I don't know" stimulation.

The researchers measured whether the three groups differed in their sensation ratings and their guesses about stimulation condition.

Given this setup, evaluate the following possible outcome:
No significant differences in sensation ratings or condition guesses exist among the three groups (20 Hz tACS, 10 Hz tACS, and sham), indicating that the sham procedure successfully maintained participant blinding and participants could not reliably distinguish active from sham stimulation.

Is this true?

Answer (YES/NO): YES